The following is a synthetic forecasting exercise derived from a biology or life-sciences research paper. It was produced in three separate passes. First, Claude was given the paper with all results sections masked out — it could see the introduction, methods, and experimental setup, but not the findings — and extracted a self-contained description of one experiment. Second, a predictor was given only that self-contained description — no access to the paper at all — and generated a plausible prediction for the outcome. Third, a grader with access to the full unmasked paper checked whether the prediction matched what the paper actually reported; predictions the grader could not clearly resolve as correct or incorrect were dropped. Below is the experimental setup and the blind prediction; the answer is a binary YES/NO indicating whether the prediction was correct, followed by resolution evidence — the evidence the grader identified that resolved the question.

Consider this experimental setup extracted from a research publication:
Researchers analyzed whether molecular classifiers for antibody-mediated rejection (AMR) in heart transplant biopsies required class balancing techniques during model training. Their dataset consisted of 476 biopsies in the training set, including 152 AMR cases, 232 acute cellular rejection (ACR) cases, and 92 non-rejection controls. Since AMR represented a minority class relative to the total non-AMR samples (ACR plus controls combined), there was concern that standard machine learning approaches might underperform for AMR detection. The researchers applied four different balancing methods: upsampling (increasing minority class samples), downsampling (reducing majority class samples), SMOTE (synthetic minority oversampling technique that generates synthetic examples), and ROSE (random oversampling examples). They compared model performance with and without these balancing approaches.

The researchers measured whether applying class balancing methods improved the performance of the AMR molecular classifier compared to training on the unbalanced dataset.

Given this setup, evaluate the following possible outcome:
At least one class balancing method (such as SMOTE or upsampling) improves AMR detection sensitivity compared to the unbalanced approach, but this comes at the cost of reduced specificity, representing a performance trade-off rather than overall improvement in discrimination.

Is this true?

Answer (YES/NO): NO